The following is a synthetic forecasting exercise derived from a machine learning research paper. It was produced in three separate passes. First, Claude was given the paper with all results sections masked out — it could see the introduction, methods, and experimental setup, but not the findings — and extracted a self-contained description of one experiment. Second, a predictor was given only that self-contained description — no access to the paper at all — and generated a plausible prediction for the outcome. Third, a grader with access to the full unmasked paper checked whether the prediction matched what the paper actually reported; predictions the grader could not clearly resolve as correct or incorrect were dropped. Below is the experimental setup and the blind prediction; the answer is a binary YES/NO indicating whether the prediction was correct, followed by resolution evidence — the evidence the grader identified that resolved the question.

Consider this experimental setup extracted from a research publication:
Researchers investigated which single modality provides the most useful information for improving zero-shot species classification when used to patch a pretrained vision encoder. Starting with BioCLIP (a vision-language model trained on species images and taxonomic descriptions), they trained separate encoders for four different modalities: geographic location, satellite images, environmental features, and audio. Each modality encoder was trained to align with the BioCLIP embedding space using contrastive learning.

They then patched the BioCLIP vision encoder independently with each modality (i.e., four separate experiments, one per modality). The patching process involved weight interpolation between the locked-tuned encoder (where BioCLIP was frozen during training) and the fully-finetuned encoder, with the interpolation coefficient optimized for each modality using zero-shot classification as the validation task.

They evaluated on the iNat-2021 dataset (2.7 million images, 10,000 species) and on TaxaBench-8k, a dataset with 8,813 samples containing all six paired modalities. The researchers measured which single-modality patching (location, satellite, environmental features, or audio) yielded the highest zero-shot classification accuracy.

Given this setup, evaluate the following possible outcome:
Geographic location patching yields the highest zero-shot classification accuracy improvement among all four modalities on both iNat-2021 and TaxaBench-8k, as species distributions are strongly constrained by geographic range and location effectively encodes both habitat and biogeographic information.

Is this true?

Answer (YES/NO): NO